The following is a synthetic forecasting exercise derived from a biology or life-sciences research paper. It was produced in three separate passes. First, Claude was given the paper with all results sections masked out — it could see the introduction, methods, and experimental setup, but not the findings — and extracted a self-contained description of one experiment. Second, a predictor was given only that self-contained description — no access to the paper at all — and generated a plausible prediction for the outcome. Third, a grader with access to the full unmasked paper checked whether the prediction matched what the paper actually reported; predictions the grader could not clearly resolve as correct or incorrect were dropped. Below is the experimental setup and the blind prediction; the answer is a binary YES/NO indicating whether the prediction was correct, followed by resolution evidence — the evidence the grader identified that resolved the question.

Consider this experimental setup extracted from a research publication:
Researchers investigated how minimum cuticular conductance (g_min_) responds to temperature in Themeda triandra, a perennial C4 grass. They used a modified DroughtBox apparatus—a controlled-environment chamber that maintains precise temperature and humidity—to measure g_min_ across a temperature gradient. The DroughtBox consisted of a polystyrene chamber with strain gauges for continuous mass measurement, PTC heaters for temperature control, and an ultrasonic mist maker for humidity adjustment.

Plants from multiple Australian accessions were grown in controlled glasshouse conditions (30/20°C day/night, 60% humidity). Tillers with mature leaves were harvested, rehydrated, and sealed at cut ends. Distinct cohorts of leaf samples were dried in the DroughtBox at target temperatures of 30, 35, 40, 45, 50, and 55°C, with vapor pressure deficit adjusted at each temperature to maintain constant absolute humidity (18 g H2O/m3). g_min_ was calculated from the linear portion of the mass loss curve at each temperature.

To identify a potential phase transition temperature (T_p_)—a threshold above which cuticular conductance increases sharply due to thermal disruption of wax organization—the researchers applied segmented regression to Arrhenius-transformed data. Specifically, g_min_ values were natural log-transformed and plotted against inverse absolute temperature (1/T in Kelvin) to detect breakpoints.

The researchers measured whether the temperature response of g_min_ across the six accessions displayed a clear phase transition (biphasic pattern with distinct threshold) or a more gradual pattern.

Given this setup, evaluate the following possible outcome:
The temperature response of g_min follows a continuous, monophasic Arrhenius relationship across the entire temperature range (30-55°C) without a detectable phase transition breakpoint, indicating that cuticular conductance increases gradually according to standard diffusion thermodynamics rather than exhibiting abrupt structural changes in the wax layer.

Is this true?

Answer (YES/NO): NO